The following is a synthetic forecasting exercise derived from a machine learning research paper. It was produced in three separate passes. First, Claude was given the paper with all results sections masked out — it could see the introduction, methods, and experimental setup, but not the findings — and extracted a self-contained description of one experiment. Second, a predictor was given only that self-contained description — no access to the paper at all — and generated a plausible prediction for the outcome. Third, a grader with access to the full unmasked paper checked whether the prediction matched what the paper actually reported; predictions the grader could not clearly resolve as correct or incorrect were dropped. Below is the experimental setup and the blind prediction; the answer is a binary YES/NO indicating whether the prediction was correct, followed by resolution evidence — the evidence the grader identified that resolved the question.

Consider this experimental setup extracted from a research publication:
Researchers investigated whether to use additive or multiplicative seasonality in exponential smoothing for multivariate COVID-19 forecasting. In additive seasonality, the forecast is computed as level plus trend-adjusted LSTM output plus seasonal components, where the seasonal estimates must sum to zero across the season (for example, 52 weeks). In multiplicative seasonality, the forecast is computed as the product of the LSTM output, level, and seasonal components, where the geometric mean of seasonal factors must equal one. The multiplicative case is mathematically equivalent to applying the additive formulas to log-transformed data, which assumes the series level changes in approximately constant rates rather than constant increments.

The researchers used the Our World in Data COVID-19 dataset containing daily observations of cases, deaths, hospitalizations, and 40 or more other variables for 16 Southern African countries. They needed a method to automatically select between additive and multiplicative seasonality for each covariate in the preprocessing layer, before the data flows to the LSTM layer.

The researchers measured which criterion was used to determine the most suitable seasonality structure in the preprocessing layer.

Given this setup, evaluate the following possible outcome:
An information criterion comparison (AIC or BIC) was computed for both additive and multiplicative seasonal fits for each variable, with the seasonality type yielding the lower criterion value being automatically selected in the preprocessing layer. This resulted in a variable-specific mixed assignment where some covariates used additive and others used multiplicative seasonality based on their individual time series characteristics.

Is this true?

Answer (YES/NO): NO